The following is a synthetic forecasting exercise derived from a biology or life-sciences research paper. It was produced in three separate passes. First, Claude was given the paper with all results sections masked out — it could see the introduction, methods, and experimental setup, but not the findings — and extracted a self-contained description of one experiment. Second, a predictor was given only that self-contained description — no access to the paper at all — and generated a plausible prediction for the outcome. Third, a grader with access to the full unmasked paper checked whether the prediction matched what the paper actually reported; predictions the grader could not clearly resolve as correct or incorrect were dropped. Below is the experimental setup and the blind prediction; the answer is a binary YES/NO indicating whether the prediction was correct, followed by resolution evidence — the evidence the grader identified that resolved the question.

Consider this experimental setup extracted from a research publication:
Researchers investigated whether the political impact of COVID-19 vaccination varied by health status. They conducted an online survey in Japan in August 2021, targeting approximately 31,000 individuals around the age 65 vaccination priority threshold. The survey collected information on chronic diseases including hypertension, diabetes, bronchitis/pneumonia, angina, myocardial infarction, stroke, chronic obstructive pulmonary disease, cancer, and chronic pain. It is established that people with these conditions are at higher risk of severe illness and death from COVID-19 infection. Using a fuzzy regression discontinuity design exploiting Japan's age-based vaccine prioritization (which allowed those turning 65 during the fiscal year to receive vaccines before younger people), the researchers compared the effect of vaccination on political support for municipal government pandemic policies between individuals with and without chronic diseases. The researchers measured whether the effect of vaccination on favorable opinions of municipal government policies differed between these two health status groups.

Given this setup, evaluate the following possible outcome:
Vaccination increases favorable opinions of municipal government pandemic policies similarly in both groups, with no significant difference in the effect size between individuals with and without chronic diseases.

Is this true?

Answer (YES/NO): NO